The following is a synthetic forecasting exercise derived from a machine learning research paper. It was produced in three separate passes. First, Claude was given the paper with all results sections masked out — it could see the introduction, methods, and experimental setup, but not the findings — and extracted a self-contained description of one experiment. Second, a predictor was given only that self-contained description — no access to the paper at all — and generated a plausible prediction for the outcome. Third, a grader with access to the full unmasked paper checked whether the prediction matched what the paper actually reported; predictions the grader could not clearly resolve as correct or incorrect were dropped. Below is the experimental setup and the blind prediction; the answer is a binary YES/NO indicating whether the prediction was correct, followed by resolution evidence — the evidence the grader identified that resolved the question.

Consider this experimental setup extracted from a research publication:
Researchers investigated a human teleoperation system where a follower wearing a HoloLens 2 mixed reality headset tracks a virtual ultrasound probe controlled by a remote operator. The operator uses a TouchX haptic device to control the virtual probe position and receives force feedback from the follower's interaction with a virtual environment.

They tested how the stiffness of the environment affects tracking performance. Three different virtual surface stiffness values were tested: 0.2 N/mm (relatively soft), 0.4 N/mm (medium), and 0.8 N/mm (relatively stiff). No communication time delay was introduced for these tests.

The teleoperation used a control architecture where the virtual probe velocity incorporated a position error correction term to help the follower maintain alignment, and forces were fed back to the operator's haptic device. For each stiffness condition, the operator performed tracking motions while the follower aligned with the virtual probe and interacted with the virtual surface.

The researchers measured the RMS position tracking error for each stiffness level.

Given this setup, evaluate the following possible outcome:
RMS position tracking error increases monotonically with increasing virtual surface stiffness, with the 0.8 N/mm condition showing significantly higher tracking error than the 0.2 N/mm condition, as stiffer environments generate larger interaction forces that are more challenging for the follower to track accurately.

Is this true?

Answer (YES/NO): NO